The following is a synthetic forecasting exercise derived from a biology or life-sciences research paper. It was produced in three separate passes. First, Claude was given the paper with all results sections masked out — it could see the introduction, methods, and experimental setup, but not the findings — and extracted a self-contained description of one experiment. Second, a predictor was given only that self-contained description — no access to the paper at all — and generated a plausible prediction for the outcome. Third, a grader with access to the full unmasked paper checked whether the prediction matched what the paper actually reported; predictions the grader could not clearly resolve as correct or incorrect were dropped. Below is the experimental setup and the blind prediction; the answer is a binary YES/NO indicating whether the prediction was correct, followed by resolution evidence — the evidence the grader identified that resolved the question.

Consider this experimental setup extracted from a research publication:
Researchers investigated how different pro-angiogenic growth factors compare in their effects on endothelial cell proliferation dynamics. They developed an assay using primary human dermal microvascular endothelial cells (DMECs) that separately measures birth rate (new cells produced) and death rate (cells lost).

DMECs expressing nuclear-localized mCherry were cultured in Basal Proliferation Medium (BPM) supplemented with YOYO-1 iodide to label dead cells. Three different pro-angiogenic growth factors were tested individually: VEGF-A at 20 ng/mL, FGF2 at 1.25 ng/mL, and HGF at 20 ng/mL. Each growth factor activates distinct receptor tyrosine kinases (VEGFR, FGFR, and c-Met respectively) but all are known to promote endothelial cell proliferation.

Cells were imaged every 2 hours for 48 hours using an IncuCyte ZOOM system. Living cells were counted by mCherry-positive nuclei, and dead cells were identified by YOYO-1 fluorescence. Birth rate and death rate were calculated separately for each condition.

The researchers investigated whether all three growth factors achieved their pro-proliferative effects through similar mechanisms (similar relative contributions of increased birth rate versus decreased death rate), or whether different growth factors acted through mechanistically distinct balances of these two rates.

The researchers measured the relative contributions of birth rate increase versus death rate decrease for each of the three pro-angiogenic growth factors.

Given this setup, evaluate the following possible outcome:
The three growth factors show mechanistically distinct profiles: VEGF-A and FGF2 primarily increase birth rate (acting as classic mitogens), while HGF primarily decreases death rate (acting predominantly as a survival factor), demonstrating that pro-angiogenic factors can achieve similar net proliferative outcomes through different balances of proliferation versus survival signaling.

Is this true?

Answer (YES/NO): NO